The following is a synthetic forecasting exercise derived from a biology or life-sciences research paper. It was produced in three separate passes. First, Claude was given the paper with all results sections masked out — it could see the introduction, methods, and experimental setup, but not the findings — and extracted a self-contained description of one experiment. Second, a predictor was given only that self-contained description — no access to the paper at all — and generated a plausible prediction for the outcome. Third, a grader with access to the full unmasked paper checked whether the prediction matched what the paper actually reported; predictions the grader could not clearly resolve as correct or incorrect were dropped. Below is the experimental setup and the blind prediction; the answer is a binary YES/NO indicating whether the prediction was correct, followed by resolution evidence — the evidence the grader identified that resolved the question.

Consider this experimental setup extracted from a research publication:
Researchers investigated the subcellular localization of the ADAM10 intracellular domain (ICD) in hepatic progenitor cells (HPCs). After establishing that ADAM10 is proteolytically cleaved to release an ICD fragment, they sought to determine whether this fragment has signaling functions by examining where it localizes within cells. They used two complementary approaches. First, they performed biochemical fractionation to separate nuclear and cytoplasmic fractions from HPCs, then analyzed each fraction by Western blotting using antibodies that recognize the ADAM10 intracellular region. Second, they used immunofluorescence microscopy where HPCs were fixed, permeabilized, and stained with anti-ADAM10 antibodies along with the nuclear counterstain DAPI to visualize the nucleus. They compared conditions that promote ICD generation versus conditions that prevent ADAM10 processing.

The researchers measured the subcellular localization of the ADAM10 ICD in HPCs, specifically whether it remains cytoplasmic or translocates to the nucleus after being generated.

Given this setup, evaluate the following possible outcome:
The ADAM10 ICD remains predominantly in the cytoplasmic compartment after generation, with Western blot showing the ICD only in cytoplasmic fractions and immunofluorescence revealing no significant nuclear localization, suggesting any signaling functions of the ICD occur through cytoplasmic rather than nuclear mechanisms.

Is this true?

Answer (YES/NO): NO